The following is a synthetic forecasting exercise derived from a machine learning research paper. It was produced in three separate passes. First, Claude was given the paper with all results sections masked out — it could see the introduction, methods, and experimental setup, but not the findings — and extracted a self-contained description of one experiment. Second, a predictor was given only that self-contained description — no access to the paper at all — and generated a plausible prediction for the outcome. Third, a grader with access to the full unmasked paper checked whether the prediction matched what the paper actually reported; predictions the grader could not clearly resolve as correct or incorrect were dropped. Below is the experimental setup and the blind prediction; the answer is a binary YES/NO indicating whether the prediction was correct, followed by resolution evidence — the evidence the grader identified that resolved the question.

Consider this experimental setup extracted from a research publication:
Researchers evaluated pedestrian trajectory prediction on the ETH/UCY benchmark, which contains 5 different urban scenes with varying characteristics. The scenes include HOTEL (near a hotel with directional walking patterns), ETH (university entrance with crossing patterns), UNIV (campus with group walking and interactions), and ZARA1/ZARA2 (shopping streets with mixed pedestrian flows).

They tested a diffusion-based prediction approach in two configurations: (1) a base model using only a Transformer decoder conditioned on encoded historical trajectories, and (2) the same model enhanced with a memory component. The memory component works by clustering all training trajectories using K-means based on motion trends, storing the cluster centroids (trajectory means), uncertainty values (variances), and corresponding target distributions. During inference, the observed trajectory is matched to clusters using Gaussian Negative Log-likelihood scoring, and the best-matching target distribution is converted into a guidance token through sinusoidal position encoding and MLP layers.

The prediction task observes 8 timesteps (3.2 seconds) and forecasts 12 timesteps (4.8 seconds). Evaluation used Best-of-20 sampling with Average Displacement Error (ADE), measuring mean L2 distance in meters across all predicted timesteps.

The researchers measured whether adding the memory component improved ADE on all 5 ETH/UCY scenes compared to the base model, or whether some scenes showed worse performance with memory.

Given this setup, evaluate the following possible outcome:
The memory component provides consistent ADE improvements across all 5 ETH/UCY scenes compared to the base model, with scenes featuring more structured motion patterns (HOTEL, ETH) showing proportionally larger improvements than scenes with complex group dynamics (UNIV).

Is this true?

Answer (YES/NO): YES